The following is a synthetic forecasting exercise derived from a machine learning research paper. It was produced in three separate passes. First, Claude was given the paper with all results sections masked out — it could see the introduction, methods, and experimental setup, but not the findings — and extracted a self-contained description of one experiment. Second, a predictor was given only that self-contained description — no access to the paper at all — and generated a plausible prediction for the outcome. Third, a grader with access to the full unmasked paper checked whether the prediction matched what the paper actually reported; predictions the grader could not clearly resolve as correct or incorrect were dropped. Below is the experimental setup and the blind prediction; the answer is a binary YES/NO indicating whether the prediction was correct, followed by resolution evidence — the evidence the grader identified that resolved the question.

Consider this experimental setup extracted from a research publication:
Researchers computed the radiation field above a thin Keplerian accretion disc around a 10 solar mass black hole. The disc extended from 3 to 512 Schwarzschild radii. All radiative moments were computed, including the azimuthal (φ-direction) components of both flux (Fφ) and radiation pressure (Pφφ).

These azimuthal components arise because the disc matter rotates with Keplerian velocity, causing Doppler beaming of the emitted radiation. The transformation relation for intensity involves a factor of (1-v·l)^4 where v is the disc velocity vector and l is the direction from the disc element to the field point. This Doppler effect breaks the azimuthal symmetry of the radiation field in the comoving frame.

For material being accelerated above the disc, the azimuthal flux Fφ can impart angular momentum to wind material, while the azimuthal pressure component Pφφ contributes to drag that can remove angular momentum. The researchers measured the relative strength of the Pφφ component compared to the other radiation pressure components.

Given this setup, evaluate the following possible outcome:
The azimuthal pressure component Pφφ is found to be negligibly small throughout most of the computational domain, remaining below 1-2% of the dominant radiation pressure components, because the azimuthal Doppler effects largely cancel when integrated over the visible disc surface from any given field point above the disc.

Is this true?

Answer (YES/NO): NO